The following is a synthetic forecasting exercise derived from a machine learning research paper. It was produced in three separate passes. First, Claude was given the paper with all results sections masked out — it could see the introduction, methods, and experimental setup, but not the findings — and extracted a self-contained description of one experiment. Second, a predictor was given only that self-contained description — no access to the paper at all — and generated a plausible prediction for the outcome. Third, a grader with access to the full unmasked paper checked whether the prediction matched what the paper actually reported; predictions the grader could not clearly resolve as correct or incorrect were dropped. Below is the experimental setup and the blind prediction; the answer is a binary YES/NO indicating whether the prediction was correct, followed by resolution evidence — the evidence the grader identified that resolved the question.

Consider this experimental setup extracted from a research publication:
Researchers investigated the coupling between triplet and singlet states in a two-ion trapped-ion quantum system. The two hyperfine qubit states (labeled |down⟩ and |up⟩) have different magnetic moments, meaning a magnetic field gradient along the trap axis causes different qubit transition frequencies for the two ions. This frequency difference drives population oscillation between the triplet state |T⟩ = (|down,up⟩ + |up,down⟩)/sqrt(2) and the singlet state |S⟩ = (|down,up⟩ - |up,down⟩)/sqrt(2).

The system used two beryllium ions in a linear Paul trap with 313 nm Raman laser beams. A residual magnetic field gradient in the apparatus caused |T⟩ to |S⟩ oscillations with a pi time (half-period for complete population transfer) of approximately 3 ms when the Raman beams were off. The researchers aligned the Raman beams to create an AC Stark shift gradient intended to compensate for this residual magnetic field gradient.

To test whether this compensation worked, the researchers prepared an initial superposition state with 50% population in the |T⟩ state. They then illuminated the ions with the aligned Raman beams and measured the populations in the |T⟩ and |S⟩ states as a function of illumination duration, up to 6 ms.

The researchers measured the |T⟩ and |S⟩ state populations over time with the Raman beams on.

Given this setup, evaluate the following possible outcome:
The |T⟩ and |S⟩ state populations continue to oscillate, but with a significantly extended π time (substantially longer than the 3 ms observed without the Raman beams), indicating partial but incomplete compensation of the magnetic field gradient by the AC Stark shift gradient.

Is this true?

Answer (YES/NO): NO